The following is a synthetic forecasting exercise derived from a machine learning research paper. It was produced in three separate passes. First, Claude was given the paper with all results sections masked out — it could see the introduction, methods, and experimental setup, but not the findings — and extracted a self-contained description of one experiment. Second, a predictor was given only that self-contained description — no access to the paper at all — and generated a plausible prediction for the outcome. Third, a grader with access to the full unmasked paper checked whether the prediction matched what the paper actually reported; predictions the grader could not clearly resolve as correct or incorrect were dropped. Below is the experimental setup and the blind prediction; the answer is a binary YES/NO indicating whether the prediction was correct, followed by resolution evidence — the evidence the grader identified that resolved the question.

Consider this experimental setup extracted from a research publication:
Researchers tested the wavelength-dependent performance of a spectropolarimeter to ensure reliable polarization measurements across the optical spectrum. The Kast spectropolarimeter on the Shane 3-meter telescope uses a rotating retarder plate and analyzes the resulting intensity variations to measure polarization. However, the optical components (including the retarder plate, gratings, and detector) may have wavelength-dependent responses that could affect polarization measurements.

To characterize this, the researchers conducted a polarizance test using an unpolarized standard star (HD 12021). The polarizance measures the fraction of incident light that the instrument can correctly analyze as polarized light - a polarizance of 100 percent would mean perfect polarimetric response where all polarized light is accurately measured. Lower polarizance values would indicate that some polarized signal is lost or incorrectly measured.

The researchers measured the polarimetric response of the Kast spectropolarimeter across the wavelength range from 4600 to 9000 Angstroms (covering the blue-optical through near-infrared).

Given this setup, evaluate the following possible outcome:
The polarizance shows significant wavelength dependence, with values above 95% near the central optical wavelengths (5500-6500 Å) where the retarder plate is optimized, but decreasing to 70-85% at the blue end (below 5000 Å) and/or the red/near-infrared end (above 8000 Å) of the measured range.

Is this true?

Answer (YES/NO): NO